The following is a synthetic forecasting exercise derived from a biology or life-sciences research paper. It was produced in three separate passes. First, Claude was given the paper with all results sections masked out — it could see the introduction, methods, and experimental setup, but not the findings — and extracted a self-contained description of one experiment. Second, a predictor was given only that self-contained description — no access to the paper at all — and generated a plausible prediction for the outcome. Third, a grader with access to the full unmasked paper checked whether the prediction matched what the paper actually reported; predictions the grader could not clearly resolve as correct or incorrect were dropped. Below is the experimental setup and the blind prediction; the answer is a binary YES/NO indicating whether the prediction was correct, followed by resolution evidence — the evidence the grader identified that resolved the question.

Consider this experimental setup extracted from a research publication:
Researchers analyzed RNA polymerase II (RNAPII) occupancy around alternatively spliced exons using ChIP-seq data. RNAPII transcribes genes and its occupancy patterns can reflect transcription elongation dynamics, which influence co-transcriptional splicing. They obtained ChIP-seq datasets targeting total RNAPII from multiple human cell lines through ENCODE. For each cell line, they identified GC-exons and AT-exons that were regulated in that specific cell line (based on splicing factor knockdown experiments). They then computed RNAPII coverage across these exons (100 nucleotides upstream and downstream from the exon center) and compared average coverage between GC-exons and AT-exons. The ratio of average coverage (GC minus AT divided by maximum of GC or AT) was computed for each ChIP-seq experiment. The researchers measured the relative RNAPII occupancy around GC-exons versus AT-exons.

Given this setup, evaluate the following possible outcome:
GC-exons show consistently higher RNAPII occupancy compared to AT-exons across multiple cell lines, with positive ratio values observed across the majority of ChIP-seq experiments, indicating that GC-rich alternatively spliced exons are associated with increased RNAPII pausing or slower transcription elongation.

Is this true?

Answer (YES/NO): YES